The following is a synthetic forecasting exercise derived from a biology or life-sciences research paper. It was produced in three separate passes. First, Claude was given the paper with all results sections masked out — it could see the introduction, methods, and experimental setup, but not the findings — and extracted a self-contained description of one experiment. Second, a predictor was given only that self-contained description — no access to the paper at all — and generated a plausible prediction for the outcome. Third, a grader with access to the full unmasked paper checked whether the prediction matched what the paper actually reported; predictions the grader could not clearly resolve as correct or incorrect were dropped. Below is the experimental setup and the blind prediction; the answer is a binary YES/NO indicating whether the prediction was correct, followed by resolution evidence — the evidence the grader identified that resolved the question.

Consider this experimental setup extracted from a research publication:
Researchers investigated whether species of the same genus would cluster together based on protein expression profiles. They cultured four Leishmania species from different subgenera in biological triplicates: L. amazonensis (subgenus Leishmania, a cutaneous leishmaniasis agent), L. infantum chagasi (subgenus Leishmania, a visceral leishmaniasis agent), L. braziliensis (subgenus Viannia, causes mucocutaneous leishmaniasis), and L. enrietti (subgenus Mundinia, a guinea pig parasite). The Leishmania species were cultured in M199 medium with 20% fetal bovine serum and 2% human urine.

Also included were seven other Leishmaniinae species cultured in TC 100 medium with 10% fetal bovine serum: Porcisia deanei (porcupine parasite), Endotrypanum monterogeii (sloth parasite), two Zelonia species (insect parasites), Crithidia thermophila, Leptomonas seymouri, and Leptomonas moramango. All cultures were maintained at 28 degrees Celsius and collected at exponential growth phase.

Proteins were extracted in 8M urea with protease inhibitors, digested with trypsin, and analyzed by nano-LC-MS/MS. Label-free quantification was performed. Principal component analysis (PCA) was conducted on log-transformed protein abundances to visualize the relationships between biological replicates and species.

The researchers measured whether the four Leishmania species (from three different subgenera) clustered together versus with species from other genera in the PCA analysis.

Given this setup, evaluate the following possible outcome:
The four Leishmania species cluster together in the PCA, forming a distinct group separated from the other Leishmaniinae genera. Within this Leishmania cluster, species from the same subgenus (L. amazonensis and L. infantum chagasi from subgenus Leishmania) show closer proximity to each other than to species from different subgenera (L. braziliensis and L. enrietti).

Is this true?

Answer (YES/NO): NO